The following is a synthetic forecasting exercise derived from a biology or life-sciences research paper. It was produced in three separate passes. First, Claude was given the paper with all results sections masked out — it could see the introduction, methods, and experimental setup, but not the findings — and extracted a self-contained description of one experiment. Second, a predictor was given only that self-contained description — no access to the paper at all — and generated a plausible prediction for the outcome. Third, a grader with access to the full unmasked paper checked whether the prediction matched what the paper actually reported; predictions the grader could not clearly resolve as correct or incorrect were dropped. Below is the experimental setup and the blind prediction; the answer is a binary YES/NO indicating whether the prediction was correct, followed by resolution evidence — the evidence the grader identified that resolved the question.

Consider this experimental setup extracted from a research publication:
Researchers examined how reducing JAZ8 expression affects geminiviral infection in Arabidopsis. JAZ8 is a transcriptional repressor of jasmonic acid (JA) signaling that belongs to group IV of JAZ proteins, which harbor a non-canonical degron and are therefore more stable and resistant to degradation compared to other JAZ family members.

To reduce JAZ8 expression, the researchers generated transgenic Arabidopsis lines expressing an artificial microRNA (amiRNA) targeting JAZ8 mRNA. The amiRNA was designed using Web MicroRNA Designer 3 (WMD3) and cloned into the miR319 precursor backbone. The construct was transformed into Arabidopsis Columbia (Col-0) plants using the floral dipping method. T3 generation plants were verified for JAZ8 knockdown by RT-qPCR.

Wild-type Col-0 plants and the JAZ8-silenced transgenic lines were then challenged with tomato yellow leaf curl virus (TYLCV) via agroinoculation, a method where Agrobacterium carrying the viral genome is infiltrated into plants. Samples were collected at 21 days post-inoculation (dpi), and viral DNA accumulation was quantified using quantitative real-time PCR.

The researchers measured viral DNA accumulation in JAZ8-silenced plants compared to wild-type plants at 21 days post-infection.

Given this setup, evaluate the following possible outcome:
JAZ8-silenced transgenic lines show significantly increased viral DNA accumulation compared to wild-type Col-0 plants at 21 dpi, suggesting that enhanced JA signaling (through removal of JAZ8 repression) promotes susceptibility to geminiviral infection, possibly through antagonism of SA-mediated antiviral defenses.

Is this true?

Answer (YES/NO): NO